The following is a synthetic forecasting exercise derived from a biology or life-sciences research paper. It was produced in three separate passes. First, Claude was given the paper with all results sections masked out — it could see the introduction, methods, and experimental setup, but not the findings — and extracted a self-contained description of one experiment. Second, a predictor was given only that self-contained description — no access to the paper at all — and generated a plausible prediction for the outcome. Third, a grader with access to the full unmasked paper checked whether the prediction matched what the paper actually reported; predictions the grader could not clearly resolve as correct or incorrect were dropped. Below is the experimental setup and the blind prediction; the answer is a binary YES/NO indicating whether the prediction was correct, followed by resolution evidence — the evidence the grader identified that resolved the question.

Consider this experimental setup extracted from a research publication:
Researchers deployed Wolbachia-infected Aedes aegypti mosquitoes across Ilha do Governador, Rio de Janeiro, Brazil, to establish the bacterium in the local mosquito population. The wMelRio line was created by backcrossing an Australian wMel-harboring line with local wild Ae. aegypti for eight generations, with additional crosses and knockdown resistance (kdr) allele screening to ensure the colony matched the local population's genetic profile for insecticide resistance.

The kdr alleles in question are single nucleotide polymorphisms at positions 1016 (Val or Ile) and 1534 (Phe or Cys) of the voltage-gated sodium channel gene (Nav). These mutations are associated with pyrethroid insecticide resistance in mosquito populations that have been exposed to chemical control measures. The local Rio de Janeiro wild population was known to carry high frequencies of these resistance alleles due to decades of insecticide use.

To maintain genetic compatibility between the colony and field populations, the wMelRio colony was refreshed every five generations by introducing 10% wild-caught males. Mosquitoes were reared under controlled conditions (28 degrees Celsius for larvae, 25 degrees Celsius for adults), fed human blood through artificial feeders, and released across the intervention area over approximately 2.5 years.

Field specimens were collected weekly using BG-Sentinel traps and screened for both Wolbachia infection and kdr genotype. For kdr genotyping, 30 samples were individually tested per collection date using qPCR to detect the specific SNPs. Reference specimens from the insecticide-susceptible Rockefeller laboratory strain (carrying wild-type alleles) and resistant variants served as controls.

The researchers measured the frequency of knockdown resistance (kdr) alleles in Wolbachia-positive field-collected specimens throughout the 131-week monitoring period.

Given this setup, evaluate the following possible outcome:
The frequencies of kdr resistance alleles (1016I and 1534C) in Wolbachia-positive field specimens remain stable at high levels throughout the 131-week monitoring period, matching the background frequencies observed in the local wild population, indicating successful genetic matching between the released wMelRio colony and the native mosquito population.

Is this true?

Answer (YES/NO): YES